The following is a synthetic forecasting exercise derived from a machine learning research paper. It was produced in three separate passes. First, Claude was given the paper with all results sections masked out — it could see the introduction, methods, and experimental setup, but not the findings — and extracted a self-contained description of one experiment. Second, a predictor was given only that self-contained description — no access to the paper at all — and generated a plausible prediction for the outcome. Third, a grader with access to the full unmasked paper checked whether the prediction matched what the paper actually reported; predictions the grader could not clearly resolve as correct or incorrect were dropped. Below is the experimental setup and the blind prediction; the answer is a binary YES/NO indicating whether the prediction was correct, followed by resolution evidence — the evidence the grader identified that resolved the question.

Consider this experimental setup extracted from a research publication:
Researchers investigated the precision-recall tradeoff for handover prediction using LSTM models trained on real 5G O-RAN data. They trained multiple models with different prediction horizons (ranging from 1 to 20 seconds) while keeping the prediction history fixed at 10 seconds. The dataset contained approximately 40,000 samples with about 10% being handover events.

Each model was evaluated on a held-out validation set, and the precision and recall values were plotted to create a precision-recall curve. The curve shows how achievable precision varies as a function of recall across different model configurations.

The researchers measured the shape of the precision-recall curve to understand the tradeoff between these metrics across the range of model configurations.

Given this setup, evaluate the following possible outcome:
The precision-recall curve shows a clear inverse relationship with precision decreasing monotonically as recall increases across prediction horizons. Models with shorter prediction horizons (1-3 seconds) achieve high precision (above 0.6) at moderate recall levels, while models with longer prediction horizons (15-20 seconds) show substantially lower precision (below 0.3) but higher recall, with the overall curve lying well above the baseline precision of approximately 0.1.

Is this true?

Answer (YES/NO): NO